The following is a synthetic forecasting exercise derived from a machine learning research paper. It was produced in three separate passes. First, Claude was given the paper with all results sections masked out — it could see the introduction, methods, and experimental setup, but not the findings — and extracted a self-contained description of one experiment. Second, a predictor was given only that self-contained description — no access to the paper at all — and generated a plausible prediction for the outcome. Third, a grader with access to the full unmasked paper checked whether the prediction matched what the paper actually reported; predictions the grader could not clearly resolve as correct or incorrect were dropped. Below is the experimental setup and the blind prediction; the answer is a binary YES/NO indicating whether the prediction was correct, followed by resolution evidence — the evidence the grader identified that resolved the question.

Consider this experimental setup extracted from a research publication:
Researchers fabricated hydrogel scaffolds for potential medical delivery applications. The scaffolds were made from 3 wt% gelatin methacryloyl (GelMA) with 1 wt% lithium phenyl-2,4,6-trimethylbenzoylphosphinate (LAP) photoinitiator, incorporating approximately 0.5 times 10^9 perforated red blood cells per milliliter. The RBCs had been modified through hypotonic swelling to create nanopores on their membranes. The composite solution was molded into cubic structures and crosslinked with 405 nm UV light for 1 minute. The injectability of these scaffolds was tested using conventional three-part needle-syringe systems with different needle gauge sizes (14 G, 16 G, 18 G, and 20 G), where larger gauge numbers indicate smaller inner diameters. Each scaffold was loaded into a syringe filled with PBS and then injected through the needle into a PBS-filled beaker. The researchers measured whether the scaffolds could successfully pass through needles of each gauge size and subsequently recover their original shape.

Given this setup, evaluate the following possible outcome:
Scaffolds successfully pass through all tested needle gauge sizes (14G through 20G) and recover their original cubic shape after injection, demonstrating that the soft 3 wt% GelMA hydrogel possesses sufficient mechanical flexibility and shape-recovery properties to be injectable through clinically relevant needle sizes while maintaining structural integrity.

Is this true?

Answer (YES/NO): NO